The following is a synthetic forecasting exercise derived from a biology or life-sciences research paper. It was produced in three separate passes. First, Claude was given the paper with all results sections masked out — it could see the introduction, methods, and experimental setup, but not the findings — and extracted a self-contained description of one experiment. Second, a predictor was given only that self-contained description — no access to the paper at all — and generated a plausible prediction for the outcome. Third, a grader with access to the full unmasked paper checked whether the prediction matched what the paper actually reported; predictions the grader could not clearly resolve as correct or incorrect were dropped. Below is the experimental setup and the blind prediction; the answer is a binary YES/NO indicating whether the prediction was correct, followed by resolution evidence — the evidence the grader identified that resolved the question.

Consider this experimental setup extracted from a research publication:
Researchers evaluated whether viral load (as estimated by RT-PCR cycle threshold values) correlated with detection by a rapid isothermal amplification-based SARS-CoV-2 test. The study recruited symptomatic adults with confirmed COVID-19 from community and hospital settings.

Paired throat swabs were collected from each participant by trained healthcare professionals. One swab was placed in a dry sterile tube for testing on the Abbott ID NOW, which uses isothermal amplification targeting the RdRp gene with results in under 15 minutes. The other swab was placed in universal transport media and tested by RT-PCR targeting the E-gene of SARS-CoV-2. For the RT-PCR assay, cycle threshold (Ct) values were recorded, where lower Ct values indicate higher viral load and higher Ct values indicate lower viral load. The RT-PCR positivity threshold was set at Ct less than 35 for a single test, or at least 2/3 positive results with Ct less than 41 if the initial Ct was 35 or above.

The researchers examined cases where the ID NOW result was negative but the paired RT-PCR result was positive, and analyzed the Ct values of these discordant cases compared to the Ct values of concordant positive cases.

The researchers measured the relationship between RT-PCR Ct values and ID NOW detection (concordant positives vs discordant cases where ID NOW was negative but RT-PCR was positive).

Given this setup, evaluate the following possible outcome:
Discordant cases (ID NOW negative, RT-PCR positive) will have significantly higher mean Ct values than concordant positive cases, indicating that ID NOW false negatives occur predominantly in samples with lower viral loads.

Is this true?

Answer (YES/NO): YES